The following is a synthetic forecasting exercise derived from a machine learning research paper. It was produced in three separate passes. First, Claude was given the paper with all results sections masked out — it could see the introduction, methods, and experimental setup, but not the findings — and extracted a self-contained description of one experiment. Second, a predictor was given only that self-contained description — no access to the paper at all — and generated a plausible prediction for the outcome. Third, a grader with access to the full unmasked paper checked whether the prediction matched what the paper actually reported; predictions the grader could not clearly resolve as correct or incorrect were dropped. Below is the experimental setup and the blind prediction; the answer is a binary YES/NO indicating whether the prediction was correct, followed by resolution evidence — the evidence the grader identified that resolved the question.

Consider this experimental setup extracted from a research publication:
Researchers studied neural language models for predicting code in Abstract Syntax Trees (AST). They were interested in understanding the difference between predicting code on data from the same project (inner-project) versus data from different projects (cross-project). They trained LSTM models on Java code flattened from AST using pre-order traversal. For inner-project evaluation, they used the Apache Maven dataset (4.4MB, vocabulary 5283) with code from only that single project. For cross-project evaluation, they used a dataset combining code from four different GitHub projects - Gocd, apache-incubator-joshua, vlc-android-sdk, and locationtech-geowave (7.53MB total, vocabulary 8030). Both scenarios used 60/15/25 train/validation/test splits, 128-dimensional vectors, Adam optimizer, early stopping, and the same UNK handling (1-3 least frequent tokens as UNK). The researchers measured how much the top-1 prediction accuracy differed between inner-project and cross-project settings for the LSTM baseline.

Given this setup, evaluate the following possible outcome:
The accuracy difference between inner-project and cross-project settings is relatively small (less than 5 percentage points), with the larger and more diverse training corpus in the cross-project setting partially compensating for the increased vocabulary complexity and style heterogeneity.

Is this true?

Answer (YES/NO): YES